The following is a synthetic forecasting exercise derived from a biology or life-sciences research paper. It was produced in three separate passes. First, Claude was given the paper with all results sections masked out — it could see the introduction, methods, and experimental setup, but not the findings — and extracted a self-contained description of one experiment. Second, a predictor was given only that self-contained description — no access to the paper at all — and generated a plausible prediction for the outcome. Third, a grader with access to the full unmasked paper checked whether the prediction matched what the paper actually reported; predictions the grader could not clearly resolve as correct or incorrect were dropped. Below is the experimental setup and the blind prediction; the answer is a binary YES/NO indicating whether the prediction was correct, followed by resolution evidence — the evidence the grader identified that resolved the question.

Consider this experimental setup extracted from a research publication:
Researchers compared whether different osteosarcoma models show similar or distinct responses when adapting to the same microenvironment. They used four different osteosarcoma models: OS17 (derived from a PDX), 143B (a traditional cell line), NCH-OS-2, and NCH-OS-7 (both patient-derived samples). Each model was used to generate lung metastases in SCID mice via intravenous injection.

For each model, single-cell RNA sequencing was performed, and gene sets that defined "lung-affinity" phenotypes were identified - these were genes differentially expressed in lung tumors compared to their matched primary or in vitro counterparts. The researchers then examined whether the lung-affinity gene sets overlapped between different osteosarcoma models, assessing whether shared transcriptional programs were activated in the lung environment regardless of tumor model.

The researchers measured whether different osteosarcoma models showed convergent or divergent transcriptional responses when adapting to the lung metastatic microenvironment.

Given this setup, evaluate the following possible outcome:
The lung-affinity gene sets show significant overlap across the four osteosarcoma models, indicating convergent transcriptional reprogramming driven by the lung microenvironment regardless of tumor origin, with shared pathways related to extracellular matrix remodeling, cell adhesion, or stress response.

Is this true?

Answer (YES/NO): YES